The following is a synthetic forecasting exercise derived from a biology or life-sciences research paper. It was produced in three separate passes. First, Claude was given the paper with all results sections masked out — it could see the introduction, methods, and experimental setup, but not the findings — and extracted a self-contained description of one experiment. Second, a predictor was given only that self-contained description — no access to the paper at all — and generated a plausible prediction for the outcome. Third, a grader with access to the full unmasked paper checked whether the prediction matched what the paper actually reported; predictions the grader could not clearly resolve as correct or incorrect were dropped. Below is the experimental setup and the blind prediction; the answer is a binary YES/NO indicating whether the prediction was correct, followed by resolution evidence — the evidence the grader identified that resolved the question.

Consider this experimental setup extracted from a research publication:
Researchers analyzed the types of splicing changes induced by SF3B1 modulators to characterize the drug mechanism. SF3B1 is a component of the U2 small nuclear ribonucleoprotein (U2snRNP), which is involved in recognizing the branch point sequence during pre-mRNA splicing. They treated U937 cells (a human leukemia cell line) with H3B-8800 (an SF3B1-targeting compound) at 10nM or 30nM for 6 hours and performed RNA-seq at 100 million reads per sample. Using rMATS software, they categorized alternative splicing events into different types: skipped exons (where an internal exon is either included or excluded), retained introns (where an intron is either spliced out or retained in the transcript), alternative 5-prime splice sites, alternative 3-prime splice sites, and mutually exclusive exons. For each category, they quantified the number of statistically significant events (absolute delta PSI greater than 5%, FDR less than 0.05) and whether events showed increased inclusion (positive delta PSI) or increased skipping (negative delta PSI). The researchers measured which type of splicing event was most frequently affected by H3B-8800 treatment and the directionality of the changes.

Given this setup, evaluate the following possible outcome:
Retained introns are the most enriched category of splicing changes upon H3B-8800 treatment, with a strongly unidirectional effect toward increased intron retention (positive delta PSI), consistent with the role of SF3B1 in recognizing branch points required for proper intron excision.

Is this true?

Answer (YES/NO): NO